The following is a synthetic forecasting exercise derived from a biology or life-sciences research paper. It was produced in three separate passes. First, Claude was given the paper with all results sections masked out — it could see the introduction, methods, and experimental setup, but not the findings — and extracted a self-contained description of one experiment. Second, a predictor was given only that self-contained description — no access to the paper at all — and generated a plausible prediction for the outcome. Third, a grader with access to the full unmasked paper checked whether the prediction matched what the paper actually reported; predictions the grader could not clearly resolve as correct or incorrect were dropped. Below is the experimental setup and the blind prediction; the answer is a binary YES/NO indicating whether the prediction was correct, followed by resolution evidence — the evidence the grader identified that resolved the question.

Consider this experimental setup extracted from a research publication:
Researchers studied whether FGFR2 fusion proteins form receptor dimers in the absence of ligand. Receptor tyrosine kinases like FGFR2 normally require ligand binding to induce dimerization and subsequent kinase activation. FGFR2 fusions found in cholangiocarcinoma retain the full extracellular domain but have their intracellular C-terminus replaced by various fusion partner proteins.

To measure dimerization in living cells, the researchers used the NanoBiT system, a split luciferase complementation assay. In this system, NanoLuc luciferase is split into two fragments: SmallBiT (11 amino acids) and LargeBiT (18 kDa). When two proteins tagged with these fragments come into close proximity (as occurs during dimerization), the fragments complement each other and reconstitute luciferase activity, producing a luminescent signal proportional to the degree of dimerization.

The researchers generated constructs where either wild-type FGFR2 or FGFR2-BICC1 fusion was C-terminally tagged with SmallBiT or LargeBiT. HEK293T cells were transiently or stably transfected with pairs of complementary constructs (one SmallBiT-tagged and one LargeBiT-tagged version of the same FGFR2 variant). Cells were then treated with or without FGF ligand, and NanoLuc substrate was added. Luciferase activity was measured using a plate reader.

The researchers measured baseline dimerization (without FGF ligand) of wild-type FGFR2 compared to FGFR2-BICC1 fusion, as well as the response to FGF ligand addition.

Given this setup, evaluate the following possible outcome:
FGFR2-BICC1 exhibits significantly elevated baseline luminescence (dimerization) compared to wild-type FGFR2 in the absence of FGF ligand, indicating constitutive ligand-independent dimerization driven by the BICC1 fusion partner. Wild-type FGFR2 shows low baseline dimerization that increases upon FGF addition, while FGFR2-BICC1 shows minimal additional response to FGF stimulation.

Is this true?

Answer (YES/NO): NO